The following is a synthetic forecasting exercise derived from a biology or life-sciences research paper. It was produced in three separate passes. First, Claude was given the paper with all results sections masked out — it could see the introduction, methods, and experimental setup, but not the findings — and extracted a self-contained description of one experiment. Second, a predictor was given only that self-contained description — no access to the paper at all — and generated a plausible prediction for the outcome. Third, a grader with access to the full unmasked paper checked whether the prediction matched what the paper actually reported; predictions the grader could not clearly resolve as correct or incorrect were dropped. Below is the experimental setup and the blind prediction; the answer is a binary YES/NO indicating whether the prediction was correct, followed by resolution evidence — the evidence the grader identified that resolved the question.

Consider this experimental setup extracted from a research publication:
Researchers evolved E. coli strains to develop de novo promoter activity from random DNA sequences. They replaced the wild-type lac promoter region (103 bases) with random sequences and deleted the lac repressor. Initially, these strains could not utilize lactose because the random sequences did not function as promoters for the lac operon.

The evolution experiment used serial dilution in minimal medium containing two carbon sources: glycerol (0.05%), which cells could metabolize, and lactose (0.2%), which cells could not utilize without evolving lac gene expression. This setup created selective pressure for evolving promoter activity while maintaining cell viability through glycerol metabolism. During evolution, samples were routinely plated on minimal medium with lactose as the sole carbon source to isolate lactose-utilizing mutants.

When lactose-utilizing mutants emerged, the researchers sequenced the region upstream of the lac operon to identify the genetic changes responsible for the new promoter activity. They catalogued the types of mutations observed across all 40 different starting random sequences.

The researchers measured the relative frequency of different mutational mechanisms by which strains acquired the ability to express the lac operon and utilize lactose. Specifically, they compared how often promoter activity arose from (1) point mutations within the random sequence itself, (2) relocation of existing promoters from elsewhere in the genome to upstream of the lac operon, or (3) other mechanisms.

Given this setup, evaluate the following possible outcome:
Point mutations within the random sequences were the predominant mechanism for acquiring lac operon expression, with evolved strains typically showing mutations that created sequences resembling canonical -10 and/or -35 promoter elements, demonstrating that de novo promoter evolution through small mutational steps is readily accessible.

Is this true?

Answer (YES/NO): YES